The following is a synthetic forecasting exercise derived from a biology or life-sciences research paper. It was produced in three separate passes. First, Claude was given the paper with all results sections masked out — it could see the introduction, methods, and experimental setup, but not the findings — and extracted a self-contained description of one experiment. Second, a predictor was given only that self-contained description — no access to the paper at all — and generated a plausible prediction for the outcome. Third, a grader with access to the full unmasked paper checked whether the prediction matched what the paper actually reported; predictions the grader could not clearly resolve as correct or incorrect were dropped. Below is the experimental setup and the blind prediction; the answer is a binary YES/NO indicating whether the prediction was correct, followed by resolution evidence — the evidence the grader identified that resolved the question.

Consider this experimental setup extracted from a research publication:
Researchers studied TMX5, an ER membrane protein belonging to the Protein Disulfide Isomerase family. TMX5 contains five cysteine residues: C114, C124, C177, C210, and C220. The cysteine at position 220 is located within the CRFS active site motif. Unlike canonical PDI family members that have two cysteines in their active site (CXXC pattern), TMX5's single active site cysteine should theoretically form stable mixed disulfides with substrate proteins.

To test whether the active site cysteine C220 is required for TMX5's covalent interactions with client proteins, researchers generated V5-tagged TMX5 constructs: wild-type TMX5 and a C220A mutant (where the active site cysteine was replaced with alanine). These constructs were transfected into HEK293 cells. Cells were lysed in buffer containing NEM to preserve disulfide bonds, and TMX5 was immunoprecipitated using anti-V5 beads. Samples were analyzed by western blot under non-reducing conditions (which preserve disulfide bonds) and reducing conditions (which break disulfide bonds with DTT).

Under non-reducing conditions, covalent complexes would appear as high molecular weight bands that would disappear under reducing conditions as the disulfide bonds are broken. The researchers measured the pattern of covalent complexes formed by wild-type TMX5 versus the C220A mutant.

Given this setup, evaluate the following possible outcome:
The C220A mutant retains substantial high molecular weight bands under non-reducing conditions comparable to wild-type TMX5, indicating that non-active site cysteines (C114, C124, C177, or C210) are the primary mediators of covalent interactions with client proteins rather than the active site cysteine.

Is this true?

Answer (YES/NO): NO